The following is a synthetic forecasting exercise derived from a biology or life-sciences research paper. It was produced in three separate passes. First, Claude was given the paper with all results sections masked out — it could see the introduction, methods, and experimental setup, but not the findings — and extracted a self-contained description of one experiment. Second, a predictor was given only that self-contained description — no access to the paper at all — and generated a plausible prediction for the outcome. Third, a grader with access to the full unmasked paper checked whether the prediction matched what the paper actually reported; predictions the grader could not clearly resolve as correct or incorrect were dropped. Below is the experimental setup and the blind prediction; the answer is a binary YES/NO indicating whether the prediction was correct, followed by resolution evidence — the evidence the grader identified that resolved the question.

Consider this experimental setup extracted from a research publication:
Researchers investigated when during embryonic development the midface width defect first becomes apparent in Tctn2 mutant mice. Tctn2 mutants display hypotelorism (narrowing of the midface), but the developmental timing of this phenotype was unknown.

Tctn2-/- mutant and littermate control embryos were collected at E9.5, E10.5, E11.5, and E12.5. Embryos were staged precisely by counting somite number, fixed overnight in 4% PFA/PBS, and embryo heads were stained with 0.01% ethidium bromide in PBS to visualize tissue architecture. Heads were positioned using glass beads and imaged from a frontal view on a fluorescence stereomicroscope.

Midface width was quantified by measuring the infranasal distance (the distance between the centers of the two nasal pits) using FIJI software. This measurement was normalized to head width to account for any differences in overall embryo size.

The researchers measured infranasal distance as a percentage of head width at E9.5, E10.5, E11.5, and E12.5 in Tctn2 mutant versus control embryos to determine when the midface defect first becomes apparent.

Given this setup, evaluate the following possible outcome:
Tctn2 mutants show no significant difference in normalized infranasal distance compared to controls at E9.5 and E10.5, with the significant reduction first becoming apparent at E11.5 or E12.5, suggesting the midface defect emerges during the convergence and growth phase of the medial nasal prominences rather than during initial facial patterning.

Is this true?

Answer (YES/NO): NO